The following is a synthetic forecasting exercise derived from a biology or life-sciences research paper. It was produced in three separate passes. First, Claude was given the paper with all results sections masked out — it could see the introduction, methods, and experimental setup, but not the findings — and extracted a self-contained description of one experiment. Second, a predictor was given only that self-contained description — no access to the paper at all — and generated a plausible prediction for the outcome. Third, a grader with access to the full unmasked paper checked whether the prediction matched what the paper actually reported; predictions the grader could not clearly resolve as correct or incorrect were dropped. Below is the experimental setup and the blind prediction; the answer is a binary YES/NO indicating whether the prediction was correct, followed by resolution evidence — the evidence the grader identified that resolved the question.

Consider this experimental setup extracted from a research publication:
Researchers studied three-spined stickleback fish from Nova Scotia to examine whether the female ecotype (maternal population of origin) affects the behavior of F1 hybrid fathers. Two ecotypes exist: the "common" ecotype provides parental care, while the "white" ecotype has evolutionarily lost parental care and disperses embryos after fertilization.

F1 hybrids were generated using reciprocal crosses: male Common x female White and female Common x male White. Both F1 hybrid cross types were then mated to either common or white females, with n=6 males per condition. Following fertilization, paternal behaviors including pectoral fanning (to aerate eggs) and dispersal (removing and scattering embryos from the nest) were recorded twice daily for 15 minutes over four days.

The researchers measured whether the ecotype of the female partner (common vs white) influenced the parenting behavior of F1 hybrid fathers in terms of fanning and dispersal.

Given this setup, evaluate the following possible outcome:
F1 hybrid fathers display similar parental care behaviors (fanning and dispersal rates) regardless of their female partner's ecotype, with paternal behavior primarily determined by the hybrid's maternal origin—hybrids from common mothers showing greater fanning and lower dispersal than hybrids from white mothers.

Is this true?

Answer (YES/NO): NO